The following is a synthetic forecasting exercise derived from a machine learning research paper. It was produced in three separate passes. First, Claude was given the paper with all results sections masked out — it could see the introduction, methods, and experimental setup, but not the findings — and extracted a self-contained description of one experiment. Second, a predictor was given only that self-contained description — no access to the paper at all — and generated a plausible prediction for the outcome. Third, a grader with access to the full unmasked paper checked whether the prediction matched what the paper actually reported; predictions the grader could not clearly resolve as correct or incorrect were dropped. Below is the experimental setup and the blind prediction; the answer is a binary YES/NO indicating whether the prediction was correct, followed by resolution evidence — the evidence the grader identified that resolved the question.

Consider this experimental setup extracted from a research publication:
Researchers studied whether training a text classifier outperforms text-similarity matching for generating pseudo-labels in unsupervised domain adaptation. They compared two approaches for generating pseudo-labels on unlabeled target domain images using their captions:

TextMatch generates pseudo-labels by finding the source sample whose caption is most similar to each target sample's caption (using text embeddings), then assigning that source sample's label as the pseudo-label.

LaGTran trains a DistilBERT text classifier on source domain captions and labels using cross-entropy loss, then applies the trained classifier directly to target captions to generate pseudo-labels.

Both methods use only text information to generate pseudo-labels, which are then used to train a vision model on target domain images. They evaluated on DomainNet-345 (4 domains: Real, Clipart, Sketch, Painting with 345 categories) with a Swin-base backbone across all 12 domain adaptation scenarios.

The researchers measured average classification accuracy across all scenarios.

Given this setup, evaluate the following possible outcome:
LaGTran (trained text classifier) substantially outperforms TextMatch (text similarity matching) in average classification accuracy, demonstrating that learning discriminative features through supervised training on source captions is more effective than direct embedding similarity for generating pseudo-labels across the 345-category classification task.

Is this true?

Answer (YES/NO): NO